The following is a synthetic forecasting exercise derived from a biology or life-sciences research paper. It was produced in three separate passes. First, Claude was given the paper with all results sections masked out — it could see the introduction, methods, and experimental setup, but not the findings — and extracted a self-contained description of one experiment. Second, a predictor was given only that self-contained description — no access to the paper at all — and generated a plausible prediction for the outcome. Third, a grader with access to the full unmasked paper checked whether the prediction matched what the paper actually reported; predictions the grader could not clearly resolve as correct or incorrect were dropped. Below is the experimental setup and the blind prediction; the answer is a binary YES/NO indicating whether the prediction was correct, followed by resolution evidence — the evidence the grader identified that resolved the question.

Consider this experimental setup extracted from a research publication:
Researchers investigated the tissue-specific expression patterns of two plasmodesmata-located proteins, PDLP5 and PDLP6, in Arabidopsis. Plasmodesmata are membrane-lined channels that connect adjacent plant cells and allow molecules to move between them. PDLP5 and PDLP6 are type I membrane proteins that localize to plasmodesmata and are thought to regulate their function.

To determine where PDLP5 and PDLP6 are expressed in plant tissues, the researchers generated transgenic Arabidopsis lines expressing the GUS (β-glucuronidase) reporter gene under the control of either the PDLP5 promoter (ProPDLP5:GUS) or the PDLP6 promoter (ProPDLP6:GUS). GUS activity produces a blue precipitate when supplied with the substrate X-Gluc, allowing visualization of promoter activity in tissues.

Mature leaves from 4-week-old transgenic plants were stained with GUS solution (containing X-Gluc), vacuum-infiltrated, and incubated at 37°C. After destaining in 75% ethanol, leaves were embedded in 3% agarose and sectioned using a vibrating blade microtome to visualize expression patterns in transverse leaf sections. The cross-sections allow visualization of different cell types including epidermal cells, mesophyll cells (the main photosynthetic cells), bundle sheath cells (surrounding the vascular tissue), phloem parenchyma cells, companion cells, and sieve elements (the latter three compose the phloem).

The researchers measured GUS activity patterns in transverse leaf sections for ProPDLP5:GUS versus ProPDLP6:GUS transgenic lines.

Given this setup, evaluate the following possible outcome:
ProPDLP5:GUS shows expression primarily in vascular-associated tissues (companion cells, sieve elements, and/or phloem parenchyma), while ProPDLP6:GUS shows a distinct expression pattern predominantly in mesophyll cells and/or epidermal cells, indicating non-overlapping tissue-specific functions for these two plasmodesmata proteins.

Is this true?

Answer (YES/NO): NO